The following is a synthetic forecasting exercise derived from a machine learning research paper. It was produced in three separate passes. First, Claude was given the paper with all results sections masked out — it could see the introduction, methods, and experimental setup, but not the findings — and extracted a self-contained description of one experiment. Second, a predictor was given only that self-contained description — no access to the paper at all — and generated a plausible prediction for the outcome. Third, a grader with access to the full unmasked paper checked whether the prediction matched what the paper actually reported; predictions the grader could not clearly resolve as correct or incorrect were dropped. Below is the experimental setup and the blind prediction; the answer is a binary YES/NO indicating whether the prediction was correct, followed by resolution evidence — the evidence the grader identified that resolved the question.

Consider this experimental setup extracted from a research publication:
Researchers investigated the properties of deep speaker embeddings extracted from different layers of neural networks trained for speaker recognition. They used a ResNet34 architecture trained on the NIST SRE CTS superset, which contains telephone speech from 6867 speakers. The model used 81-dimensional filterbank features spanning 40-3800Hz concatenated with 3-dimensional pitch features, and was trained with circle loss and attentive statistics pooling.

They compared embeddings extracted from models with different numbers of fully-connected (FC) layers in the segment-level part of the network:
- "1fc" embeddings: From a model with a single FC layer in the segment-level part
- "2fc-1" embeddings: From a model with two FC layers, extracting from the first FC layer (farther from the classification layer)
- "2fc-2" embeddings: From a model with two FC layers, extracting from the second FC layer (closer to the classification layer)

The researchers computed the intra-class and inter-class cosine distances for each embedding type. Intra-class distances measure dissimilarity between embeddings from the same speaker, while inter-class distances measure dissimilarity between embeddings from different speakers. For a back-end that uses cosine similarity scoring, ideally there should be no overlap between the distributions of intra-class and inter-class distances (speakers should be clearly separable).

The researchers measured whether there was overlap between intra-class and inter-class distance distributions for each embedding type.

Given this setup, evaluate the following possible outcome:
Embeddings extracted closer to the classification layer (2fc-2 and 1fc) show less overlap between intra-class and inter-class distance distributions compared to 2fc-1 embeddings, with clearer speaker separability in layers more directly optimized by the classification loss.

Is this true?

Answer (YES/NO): YES